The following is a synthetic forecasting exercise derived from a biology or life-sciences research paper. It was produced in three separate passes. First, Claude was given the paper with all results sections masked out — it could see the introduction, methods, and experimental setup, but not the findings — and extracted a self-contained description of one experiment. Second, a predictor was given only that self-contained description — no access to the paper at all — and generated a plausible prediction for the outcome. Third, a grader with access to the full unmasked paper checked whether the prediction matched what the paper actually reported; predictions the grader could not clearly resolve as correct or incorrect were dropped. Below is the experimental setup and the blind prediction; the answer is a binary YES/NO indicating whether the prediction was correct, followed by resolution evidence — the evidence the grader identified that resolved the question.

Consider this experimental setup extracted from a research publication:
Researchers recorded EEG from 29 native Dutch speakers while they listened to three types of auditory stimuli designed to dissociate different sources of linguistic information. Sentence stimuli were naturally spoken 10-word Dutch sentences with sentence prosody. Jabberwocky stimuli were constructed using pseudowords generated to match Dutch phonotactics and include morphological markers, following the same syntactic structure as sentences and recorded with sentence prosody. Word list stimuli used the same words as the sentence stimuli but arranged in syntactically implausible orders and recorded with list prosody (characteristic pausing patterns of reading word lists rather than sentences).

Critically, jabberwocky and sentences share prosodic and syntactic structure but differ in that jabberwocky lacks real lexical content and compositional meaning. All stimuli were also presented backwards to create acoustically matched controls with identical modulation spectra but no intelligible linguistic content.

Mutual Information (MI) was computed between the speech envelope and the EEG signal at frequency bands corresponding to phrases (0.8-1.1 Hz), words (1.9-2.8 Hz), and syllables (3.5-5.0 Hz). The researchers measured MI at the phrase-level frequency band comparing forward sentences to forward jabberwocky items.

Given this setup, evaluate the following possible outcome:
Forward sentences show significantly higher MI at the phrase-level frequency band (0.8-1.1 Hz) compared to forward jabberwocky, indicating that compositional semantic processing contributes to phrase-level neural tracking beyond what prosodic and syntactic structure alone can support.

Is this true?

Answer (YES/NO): YES